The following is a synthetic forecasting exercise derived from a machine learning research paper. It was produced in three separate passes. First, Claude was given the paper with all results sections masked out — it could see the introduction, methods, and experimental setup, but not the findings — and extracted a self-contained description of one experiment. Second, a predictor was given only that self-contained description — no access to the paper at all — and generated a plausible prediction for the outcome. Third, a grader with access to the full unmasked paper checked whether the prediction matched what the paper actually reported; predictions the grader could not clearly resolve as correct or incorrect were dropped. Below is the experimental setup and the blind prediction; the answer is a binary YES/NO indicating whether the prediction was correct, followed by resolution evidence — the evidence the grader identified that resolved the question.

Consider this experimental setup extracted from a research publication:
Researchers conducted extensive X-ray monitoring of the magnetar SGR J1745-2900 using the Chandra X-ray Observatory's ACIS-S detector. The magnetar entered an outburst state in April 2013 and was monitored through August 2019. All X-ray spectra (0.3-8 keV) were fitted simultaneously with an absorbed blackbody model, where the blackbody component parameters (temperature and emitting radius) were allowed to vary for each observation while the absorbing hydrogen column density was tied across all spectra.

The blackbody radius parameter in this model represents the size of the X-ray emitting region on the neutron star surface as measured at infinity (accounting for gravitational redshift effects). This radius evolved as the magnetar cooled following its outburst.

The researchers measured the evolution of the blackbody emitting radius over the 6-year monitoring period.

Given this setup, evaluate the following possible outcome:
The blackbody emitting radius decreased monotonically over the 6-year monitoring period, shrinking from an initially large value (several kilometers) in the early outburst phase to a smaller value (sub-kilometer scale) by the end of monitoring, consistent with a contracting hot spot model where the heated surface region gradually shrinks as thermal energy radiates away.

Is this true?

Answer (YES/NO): NO